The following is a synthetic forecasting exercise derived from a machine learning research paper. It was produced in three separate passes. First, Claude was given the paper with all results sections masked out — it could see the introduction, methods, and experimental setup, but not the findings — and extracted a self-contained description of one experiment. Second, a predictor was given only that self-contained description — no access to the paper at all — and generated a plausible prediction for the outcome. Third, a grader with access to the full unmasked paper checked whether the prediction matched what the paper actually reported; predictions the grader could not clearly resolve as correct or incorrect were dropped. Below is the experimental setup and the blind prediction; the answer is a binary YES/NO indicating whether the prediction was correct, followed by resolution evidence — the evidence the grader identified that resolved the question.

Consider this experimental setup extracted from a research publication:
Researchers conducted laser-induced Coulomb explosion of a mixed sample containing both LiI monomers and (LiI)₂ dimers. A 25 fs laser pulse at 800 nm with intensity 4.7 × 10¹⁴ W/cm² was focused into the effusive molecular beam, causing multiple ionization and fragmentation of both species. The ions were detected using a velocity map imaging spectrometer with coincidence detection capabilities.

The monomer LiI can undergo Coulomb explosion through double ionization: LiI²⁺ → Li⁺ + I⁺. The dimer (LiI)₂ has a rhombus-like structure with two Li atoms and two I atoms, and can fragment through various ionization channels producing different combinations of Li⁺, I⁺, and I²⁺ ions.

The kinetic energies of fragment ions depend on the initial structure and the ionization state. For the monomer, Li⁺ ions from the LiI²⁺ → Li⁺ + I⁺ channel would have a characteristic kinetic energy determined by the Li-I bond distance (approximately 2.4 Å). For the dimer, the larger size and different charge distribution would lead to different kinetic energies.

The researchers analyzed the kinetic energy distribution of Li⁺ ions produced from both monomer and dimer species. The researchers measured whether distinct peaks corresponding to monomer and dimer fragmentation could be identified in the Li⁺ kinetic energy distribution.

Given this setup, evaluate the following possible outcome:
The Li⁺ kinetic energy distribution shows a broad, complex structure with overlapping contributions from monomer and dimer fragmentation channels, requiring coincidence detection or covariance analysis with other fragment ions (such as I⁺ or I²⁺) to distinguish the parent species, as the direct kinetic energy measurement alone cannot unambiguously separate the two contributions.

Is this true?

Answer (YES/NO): NO